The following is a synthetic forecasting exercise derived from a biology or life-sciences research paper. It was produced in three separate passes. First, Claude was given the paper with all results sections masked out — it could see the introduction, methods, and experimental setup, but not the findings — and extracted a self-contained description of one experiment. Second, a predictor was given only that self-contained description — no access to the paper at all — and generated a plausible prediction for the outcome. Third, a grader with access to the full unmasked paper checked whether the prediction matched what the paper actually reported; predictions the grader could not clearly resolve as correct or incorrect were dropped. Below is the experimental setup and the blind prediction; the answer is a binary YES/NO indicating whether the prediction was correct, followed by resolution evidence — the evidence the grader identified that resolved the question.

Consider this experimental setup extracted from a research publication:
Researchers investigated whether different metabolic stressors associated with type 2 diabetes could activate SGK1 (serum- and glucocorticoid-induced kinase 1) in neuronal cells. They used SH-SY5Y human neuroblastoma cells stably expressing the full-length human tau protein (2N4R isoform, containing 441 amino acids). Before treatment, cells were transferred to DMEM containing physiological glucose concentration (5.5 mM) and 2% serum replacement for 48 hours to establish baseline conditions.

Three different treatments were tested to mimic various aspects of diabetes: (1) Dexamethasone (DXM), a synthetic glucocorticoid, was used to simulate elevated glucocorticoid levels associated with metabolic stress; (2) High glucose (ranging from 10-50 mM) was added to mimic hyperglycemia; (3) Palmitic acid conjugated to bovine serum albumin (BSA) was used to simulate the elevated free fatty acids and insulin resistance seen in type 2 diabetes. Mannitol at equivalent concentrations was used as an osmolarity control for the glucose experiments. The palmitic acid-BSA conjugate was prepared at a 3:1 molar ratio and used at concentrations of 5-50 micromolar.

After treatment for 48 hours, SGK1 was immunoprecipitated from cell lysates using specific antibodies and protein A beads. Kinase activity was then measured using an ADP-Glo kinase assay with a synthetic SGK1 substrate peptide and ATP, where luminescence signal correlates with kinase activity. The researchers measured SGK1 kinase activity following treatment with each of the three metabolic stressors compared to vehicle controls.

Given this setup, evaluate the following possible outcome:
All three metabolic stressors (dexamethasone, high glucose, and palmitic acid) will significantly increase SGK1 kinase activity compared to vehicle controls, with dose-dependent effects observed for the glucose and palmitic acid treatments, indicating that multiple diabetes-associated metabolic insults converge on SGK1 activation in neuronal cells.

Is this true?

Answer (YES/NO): NO